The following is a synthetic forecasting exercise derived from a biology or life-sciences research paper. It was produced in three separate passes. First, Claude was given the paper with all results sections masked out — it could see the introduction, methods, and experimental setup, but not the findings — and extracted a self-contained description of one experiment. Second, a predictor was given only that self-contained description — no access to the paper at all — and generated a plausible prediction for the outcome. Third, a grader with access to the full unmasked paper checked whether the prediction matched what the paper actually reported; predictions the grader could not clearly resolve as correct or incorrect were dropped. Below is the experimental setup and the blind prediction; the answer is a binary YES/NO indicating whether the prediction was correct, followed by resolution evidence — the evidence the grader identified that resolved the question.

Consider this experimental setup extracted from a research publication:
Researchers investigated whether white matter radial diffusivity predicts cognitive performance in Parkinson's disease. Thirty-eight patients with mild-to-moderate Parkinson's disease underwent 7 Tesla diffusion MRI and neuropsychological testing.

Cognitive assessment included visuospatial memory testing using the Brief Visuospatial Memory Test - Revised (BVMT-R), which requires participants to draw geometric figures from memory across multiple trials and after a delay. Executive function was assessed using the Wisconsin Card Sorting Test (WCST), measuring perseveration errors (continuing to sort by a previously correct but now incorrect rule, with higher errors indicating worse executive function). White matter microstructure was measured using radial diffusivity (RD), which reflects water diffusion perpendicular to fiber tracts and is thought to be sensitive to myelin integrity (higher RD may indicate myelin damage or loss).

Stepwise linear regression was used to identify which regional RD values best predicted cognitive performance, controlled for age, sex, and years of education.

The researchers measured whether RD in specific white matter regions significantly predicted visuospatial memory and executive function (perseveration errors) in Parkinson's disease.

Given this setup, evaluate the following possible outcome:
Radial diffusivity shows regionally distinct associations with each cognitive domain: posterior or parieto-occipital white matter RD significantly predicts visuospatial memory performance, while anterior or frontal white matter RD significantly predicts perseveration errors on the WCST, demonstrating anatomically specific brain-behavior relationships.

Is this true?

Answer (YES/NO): YES